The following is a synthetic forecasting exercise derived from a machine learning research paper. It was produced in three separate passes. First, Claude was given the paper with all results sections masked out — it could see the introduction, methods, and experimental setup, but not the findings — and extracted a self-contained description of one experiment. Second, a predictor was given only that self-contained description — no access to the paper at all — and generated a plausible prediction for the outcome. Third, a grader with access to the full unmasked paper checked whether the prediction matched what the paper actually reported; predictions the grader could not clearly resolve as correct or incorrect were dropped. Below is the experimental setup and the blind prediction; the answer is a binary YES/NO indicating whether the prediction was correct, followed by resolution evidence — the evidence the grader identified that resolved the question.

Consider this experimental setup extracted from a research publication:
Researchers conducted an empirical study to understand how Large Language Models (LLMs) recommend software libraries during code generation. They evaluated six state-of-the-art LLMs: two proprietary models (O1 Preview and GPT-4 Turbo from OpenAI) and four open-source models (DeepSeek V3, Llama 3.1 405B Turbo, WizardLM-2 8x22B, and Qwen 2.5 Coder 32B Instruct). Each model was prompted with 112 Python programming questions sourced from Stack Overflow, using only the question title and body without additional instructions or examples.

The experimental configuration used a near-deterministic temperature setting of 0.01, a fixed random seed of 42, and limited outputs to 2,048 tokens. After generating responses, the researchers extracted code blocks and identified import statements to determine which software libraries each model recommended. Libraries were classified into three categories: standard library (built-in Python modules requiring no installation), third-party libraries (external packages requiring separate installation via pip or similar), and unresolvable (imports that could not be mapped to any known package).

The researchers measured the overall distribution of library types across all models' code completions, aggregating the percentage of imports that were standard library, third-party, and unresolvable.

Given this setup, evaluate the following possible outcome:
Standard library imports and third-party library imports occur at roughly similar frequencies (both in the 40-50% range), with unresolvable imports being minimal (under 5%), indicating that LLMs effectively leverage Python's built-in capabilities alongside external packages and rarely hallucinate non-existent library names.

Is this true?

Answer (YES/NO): NO